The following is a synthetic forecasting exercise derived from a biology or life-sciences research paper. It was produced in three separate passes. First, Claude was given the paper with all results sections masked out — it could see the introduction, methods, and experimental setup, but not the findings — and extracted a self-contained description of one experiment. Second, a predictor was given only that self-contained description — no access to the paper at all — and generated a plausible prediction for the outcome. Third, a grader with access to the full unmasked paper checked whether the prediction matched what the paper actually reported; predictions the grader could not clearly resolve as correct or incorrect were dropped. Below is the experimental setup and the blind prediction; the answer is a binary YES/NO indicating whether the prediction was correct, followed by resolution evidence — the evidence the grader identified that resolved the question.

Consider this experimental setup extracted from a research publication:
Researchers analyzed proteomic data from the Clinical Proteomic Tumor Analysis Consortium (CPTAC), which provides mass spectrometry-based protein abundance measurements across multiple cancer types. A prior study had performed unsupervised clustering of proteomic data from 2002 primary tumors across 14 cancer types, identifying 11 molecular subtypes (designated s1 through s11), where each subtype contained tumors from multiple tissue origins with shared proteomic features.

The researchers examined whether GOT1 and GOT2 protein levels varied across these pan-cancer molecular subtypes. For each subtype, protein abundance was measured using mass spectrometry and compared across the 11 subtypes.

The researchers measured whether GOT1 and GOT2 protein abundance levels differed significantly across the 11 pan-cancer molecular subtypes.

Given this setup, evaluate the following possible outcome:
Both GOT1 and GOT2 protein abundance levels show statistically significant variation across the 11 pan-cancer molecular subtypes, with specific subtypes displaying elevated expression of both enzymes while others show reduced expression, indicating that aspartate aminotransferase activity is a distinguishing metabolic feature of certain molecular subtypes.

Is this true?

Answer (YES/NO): YES